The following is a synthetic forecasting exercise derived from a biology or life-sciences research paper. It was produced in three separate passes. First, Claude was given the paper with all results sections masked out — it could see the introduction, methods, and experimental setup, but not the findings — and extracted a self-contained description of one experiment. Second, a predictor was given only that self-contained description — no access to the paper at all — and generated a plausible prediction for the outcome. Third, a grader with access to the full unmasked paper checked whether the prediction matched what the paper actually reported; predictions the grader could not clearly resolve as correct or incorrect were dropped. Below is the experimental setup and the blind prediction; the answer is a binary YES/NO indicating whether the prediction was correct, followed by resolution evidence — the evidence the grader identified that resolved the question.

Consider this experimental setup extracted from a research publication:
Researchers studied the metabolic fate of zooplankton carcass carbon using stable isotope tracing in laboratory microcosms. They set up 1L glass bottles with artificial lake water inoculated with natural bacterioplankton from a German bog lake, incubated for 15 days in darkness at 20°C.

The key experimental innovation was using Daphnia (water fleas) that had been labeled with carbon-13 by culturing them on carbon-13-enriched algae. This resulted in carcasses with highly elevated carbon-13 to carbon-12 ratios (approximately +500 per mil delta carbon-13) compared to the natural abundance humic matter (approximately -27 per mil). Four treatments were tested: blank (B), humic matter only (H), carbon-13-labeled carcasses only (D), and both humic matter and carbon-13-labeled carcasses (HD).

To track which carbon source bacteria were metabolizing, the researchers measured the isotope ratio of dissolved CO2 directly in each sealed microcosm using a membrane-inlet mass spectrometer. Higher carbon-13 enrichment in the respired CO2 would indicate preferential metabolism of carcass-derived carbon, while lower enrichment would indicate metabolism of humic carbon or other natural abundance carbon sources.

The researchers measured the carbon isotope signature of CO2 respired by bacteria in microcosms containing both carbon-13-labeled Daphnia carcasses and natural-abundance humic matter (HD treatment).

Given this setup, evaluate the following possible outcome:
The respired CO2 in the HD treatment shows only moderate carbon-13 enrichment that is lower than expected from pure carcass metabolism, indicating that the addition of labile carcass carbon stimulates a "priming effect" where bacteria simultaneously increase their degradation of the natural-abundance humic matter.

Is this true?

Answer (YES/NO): NO